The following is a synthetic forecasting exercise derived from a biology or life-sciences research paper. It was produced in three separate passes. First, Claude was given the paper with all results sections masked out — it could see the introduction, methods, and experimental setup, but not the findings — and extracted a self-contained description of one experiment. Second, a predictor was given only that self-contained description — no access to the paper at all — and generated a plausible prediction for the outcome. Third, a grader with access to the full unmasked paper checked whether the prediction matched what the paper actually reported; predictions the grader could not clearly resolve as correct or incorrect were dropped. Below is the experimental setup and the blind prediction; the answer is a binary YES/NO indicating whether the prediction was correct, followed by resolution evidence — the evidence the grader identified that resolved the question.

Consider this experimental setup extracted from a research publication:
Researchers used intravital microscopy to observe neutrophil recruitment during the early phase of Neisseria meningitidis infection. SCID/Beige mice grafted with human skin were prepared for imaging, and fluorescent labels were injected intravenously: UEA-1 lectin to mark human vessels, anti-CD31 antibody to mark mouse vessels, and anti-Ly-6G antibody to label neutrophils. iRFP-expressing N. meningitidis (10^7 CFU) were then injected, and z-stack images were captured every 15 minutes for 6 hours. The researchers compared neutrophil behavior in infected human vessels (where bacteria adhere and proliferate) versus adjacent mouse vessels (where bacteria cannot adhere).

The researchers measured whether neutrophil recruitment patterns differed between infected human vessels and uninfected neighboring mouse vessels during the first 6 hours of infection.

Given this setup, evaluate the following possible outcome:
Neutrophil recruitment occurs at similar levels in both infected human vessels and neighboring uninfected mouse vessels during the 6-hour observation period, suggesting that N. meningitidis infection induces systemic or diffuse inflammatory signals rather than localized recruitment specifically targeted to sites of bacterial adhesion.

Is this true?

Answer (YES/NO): NO